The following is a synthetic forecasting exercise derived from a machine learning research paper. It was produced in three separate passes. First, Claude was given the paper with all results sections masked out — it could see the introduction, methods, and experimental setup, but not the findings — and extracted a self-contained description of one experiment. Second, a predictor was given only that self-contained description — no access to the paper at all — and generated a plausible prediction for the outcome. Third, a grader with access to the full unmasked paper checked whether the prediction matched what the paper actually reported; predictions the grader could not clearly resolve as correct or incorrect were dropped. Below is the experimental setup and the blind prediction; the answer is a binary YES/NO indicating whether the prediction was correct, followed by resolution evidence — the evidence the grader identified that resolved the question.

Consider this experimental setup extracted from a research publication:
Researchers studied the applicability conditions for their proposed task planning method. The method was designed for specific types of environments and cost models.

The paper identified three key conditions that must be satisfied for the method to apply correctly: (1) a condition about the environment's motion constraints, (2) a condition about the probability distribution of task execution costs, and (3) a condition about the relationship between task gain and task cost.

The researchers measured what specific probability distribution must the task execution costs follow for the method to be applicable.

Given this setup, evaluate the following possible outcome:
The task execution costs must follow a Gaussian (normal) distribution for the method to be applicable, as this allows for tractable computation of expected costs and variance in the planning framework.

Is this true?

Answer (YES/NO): NO